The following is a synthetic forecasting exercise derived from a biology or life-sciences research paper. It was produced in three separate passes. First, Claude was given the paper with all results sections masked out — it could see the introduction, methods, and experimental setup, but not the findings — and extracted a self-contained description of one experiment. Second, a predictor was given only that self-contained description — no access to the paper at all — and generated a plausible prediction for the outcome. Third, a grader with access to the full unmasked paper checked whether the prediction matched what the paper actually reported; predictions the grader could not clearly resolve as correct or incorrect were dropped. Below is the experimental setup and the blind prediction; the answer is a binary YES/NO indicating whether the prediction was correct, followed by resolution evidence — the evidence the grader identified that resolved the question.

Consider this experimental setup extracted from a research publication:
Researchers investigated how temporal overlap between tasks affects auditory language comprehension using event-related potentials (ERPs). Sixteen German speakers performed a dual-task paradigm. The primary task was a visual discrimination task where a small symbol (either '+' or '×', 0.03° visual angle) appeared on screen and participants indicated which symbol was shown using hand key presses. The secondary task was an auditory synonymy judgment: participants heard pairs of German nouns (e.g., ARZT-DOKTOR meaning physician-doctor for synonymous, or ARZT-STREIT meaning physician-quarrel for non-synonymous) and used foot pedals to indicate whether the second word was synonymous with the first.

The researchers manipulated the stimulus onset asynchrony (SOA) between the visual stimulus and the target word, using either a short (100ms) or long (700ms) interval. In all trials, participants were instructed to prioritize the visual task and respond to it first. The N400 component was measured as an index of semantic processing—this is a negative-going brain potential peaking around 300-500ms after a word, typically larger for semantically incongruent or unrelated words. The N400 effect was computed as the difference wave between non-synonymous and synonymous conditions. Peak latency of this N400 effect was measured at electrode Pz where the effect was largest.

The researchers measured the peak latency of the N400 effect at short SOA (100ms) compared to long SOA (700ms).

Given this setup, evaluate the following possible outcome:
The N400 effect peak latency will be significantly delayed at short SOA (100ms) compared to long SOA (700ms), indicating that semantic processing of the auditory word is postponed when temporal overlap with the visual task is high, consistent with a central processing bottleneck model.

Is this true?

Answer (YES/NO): YES